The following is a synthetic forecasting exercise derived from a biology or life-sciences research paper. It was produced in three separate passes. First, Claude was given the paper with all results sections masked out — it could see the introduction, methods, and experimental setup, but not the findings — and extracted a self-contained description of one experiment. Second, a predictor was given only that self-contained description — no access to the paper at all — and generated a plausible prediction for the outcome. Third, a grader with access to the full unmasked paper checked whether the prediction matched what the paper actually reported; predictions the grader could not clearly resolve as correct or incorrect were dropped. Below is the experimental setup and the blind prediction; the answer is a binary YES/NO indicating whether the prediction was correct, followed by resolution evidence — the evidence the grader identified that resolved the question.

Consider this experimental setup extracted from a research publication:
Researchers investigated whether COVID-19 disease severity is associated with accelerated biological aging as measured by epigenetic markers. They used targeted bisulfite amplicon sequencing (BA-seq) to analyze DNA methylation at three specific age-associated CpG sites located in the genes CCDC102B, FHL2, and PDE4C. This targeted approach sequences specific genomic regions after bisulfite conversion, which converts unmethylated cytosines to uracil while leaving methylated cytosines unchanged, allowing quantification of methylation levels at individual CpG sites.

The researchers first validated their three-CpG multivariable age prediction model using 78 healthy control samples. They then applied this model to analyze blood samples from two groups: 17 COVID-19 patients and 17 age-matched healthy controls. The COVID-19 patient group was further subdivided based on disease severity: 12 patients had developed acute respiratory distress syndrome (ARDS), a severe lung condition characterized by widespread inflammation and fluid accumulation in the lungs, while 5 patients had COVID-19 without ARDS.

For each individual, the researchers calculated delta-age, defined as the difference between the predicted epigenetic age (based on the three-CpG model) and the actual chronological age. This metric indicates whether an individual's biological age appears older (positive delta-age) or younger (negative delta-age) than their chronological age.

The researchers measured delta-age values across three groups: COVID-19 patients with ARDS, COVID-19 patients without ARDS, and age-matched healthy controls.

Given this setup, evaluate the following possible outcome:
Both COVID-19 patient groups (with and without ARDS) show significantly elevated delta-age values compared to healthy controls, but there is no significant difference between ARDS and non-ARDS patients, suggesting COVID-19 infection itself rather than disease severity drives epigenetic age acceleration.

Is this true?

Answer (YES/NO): NO